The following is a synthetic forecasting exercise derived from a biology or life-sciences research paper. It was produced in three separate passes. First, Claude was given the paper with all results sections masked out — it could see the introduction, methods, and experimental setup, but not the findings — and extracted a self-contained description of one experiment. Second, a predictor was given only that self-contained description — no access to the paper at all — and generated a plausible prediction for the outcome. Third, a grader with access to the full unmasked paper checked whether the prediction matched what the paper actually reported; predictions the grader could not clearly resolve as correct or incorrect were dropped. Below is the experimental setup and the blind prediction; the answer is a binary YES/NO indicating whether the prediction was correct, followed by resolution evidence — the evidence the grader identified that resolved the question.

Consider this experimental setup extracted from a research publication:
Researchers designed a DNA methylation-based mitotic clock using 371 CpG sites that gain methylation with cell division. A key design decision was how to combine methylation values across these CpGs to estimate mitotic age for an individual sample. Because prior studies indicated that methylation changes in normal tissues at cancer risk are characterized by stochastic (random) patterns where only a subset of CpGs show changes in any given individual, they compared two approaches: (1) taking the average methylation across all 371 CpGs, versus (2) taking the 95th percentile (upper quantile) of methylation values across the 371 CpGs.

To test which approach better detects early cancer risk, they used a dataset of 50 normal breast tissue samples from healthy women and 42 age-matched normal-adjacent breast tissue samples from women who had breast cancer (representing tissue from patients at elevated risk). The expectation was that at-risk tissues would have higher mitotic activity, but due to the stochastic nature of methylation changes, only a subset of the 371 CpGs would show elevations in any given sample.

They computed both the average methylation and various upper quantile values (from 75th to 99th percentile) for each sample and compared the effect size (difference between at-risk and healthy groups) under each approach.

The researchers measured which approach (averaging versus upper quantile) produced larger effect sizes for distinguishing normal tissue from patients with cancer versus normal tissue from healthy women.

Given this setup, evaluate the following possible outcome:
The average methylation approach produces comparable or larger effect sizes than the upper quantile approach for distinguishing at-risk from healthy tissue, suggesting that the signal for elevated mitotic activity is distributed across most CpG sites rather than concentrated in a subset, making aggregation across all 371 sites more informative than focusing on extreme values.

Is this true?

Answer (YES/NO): NO